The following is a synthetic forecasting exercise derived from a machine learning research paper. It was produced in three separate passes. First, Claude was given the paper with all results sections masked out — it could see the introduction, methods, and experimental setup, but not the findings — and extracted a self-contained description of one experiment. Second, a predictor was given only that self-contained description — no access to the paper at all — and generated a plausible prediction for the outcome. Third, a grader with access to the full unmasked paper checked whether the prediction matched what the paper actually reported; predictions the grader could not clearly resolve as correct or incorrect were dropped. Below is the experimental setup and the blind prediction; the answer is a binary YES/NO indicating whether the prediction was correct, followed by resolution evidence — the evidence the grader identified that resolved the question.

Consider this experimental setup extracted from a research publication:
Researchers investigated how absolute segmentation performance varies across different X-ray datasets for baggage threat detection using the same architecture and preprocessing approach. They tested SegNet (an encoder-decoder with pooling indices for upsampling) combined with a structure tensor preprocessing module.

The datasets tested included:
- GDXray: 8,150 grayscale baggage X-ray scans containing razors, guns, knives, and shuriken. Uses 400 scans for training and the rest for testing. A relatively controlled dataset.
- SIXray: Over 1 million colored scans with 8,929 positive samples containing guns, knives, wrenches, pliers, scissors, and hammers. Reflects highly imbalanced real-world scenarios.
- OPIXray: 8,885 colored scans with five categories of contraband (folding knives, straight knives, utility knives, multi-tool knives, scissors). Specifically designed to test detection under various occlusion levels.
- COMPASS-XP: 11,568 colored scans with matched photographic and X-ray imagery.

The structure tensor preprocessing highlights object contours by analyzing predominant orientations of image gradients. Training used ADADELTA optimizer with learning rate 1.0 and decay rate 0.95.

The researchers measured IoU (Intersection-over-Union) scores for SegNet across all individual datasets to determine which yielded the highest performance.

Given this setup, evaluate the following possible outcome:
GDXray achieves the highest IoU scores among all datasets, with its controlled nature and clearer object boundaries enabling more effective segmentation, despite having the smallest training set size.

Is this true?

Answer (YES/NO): YES